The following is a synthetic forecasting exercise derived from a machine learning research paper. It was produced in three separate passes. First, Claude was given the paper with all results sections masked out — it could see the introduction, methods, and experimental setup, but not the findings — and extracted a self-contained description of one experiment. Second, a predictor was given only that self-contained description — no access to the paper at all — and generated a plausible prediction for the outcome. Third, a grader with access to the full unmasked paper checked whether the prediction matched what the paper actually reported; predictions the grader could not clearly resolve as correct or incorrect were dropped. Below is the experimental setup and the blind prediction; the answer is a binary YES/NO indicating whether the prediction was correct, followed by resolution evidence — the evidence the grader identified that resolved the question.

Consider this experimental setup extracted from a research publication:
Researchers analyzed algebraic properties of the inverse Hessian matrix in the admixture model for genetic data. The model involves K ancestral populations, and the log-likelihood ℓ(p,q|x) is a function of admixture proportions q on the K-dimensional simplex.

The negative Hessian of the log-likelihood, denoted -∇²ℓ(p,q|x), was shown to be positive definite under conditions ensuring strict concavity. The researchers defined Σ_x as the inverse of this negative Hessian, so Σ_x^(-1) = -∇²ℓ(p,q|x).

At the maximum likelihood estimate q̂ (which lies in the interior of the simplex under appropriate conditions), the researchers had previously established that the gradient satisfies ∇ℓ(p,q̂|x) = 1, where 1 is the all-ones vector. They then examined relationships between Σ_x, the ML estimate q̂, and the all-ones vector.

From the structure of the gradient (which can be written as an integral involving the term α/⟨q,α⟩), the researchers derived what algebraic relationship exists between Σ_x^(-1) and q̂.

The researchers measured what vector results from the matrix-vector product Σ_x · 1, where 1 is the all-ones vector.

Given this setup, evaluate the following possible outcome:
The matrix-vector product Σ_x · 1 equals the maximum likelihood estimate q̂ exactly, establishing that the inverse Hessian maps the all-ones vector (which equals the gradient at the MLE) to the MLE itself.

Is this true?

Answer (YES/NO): YES